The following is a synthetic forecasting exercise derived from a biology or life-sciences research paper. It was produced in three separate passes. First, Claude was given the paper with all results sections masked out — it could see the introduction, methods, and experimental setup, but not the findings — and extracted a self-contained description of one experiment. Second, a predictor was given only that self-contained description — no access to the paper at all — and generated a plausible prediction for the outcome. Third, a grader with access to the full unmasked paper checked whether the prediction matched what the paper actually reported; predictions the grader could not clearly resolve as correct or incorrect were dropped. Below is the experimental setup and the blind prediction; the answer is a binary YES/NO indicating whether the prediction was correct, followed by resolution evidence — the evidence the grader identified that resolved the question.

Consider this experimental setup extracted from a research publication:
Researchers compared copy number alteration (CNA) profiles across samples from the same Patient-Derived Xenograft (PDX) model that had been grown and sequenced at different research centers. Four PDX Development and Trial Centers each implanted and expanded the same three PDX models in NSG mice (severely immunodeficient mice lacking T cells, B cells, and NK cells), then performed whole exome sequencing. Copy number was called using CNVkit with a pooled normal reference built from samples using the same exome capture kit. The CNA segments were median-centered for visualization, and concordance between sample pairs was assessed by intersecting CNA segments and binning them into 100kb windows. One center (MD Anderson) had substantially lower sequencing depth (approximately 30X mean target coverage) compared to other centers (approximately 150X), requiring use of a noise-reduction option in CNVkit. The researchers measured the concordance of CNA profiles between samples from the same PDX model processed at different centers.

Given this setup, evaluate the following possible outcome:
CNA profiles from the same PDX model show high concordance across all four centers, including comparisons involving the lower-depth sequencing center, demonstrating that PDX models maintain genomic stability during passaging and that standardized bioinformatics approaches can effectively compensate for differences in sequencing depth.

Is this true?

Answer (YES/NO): NO